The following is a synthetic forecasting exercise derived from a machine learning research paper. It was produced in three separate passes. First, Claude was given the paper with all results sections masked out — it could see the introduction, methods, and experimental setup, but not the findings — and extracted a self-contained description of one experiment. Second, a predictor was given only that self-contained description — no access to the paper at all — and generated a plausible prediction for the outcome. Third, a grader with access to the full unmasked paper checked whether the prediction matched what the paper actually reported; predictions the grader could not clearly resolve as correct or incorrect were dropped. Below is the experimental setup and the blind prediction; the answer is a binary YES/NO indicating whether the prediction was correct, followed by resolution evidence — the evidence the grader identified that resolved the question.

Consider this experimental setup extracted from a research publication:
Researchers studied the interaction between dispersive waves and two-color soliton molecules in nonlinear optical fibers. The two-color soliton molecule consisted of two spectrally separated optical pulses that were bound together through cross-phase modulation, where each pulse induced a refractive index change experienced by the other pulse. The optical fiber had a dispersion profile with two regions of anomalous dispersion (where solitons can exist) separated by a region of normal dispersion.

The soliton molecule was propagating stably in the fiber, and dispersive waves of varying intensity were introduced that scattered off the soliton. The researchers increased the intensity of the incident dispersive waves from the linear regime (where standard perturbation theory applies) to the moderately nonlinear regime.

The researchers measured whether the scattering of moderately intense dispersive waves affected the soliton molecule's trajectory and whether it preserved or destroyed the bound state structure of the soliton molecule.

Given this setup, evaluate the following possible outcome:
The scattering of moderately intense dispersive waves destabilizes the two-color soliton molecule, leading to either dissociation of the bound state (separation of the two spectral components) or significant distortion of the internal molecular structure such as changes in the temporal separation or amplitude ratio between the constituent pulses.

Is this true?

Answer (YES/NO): NO